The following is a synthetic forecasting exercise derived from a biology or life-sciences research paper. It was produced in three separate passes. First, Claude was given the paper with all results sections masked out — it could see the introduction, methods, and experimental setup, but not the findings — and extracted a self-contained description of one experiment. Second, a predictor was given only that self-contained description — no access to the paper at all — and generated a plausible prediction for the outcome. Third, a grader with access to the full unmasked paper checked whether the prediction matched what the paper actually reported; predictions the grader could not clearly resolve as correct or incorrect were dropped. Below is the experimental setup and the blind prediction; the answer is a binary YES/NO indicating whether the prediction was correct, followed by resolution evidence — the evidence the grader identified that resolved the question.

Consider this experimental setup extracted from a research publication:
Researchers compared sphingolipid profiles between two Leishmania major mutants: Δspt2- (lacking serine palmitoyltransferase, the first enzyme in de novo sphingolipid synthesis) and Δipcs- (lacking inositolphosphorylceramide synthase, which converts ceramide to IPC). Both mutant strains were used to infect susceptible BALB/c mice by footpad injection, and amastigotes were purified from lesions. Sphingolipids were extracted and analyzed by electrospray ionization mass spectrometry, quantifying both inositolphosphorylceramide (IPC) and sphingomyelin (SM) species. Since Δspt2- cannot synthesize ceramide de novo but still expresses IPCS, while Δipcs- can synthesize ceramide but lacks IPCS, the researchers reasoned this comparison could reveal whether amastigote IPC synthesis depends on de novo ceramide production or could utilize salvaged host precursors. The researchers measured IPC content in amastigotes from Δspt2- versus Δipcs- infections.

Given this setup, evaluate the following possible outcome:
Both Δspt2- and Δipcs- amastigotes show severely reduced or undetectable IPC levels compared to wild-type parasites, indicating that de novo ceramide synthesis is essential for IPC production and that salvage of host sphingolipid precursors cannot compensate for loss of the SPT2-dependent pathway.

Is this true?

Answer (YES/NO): NO